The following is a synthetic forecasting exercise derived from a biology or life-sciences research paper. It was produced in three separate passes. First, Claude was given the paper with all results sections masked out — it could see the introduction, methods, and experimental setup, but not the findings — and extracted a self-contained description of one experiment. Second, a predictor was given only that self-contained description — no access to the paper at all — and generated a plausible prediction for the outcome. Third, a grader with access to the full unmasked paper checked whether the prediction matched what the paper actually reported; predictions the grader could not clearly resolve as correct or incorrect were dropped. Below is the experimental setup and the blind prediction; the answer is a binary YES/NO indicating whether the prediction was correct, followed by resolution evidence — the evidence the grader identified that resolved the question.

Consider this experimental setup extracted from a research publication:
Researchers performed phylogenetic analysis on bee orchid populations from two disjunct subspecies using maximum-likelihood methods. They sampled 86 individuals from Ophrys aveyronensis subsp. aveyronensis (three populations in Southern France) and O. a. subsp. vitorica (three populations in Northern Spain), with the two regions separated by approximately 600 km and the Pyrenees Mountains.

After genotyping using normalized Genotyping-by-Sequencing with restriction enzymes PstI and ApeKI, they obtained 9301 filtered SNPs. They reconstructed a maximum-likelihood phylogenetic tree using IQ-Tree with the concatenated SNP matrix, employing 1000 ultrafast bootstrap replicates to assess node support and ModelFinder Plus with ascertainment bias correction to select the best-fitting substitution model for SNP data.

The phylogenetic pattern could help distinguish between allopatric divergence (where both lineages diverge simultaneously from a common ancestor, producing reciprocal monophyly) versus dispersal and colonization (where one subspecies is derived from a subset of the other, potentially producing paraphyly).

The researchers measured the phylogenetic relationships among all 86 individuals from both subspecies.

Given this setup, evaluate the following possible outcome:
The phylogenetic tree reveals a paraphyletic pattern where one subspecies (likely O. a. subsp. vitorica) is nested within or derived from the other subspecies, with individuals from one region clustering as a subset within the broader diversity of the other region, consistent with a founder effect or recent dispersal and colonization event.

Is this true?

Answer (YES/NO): NO